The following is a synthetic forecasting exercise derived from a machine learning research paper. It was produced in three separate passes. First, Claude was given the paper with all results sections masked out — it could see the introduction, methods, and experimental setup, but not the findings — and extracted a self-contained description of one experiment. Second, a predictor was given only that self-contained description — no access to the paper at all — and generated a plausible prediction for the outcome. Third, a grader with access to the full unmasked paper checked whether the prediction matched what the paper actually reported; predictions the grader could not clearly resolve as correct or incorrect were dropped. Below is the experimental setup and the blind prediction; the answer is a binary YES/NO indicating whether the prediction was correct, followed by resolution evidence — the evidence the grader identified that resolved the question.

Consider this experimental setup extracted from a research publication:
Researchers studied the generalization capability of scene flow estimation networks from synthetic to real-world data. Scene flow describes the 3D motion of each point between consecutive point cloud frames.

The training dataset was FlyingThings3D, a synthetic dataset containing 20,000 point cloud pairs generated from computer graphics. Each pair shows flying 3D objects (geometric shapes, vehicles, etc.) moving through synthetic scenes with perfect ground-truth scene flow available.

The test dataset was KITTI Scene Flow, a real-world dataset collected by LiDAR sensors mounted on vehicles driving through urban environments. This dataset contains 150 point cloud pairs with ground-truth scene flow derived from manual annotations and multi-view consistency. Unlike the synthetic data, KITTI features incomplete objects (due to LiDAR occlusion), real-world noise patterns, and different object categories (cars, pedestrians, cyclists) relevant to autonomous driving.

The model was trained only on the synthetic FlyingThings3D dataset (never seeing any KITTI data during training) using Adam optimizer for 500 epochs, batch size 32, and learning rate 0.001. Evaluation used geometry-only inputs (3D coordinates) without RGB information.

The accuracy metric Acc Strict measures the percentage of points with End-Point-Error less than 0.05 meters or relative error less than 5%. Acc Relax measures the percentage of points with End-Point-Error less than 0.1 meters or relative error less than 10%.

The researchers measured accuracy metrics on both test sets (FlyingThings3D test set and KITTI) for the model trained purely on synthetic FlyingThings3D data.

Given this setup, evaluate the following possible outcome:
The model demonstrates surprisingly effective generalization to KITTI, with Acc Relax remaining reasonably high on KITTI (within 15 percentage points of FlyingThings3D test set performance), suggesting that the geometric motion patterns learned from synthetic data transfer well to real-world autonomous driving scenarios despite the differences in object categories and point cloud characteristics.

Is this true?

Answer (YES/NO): YES